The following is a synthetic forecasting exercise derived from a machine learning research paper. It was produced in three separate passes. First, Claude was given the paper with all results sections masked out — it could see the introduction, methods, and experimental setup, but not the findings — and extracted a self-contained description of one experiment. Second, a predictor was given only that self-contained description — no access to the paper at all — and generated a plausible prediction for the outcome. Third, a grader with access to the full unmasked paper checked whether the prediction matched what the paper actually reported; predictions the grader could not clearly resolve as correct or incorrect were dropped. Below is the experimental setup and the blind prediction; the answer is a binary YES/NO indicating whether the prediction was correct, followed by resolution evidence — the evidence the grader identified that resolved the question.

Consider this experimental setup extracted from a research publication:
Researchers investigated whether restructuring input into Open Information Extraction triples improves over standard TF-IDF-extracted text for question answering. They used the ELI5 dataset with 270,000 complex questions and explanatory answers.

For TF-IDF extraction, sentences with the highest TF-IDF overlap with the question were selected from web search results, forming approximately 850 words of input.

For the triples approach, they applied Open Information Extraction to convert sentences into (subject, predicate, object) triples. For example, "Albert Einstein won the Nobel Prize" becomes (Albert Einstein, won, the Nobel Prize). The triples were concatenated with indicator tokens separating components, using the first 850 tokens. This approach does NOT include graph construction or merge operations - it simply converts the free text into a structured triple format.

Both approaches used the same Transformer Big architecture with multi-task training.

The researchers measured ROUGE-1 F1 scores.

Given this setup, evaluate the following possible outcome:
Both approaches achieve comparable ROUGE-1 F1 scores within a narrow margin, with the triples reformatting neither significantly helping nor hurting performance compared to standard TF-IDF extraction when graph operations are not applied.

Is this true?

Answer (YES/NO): YES